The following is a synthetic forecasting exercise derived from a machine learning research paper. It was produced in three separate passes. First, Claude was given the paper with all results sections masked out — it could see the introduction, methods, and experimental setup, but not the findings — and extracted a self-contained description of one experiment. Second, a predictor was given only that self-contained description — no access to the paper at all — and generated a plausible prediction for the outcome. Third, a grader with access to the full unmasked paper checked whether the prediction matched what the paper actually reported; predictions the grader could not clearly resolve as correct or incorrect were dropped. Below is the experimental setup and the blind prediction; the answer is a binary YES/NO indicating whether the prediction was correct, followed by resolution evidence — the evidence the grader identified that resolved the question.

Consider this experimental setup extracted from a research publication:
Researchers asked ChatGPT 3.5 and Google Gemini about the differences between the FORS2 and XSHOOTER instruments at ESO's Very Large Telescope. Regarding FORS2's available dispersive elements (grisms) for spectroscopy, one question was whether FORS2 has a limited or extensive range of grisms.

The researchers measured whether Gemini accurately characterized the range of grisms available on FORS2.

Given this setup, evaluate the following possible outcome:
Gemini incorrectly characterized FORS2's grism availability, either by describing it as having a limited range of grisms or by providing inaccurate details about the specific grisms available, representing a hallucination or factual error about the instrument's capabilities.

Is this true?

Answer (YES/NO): YES